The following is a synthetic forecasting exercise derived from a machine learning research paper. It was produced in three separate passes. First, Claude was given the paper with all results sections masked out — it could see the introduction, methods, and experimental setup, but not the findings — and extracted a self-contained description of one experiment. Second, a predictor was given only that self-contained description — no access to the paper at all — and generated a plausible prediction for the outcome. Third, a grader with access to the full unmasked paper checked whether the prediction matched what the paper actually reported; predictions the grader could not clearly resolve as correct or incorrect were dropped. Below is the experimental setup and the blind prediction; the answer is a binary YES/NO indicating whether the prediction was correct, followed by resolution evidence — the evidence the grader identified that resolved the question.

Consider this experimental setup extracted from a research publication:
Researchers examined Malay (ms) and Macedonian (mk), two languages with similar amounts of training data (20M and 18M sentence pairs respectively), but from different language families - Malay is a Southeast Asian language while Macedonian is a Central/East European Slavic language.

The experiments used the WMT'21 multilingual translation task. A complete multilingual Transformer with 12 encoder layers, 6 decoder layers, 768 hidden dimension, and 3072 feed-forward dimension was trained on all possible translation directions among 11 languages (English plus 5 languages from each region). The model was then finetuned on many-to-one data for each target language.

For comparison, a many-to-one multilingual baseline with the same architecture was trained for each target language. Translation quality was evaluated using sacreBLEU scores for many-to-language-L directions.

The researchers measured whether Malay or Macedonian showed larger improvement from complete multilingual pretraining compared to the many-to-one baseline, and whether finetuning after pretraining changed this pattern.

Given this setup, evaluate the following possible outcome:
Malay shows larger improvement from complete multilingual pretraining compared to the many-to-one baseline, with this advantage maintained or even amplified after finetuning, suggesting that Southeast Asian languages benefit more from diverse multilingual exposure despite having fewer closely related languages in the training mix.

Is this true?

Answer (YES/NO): YES